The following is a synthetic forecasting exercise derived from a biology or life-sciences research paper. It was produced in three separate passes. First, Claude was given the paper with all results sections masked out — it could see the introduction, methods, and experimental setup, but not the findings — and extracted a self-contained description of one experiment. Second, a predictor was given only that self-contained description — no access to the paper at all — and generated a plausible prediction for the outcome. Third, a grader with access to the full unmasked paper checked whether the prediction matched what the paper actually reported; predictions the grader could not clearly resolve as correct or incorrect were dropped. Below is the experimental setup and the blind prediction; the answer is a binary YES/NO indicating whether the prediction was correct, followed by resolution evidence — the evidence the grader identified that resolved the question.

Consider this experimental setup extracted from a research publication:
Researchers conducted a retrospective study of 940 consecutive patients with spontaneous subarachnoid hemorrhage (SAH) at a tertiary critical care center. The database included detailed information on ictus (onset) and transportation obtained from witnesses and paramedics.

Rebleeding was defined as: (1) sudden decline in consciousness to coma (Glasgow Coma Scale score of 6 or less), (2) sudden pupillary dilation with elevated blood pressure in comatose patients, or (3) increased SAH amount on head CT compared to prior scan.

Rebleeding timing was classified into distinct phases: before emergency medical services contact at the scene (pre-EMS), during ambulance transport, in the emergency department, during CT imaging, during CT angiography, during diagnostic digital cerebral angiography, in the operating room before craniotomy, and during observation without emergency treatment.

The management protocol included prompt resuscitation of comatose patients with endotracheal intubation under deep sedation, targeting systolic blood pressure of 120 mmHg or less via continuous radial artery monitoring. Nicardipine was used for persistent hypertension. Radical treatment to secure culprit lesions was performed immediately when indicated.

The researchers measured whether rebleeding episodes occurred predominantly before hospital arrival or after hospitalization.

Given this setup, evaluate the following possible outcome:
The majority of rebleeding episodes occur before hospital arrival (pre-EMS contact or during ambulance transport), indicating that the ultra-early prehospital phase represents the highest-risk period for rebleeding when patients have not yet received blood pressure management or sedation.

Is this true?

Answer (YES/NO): YES